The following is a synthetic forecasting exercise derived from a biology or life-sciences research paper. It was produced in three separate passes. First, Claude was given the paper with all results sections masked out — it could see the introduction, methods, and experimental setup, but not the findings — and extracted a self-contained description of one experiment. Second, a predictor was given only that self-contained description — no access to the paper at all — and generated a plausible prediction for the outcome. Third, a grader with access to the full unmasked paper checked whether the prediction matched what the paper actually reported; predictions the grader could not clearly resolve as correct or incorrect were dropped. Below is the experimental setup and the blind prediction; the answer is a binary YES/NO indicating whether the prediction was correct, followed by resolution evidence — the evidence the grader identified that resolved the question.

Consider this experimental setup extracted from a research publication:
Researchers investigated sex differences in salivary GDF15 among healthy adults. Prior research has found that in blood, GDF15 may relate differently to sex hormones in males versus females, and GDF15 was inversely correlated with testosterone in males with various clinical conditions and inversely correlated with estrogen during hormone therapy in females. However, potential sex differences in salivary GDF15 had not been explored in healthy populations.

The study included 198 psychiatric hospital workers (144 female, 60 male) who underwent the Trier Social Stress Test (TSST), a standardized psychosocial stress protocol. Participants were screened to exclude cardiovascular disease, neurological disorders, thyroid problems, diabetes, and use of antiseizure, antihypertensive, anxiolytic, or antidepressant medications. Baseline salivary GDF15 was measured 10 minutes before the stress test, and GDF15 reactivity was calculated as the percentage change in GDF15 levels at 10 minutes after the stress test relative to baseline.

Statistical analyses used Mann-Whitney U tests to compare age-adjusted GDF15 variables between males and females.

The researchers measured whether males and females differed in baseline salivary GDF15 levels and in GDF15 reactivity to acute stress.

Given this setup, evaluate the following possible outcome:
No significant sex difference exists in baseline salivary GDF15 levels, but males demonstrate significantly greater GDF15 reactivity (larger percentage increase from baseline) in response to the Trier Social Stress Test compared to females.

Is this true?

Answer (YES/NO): NO